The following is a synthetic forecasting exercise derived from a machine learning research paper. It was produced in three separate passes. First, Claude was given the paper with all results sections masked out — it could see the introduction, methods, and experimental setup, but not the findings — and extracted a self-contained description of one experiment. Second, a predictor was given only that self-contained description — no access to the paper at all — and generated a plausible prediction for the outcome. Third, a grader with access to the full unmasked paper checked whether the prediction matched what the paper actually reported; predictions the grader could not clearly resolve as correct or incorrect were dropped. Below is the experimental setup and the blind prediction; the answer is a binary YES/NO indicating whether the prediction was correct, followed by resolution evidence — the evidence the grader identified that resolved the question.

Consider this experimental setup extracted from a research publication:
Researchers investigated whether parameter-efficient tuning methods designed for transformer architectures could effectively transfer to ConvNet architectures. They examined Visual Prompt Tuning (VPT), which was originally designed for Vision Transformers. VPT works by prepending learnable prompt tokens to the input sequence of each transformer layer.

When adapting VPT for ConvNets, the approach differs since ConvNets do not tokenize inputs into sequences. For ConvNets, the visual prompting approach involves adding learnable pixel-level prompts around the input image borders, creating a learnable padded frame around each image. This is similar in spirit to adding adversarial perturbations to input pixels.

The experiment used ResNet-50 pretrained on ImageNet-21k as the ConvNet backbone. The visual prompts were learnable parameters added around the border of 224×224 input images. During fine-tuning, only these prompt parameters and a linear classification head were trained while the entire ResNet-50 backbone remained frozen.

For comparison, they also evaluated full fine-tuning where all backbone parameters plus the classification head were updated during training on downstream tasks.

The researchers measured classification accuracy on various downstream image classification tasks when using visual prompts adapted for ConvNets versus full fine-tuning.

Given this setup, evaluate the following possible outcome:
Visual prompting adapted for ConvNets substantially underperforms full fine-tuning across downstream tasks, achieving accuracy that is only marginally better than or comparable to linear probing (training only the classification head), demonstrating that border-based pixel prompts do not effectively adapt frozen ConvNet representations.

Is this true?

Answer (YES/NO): NO